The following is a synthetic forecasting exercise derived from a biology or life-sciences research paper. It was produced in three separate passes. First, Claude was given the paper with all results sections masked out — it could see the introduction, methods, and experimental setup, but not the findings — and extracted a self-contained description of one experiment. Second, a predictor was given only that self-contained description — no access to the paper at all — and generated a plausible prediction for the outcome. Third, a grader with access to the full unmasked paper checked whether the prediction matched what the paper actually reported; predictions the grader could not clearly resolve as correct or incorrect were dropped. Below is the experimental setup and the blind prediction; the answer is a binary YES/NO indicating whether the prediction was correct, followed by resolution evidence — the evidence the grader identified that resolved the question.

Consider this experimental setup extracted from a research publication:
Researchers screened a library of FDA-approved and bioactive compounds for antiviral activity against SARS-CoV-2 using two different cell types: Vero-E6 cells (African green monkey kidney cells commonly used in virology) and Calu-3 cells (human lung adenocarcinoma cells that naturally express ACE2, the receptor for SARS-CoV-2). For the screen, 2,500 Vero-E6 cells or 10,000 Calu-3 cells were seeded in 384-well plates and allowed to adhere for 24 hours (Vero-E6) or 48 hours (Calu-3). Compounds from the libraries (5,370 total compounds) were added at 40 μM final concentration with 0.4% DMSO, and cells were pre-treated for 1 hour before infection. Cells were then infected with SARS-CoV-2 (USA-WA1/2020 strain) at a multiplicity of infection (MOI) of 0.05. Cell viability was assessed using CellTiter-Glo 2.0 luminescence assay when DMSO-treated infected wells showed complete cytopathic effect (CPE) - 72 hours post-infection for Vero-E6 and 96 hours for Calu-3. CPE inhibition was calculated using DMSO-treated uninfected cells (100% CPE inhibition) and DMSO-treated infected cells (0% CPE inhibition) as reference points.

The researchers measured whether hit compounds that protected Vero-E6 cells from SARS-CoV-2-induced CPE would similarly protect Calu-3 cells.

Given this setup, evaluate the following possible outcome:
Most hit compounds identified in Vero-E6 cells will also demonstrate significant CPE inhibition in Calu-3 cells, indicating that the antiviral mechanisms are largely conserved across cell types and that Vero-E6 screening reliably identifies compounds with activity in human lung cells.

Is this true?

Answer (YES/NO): NO